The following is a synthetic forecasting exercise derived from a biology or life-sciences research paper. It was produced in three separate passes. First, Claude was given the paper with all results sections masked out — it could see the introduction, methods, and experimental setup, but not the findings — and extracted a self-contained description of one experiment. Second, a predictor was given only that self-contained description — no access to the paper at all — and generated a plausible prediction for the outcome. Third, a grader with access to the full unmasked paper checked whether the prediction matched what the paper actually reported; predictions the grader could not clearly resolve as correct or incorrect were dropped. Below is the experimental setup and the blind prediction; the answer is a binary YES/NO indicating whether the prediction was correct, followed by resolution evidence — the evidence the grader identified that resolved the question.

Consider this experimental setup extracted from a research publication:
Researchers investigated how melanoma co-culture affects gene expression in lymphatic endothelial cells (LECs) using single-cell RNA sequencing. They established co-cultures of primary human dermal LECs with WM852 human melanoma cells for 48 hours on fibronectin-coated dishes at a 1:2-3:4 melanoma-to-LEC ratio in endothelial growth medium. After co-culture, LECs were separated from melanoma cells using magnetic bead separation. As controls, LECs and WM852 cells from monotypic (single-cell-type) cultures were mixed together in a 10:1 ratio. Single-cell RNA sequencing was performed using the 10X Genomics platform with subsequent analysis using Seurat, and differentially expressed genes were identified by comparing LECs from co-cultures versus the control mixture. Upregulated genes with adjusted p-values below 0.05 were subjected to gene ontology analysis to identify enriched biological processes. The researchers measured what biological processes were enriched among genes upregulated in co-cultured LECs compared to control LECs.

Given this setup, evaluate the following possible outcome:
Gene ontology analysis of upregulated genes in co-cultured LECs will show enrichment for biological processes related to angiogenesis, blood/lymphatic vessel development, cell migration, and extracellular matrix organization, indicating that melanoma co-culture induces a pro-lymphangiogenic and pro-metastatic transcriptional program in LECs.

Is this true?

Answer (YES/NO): YES